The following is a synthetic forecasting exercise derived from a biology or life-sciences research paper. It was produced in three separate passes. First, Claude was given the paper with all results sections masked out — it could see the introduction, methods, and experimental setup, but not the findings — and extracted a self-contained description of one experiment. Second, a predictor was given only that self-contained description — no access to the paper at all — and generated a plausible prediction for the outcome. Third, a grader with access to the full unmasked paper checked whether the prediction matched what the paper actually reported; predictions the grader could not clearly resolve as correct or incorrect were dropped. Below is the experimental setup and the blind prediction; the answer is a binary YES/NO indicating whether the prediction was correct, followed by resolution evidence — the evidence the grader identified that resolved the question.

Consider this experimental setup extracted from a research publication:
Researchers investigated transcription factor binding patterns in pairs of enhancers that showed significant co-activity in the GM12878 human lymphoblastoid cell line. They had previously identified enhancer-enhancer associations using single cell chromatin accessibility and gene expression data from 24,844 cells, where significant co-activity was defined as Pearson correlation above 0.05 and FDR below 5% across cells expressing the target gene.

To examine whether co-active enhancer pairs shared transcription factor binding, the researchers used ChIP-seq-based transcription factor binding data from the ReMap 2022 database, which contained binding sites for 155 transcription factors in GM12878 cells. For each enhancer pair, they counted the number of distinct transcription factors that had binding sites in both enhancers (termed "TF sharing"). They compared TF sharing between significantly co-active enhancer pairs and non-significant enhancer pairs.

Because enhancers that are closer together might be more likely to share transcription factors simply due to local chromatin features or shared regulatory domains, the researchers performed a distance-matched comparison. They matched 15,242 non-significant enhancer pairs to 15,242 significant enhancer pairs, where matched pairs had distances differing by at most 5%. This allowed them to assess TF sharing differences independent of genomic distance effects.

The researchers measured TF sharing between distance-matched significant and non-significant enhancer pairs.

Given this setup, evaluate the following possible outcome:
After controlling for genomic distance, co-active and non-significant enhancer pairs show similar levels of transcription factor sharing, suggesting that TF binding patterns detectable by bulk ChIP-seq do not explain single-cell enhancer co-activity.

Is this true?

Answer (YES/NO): NO